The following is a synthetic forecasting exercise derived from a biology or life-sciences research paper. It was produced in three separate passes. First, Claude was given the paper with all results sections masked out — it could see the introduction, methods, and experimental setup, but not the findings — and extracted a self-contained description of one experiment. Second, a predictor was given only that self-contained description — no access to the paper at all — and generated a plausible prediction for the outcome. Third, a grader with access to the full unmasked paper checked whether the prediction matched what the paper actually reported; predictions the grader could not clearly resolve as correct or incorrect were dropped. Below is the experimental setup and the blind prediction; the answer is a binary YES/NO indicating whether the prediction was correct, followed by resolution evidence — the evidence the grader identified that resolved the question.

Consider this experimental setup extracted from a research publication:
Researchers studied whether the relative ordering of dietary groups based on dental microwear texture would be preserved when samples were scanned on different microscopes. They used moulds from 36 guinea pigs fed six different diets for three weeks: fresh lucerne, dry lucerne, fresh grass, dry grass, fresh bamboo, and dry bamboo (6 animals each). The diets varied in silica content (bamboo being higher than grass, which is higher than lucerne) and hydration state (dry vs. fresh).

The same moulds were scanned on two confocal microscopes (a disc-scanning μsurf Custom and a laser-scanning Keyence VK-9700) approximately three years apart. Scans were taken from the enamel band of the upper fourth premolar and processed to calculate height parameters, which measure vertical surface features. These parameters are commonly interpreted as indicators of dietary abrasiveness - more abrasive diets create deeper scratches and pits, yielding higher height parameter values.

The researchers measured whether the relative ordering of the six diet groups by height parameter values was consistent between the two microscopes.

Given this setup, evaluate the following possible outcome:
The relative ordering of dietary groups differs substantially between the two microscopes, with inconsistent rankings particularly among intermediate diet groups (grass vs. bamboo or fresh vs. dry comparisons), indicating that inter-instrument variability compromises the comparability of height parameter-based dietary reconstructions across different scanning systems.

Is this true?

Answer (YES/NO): NO